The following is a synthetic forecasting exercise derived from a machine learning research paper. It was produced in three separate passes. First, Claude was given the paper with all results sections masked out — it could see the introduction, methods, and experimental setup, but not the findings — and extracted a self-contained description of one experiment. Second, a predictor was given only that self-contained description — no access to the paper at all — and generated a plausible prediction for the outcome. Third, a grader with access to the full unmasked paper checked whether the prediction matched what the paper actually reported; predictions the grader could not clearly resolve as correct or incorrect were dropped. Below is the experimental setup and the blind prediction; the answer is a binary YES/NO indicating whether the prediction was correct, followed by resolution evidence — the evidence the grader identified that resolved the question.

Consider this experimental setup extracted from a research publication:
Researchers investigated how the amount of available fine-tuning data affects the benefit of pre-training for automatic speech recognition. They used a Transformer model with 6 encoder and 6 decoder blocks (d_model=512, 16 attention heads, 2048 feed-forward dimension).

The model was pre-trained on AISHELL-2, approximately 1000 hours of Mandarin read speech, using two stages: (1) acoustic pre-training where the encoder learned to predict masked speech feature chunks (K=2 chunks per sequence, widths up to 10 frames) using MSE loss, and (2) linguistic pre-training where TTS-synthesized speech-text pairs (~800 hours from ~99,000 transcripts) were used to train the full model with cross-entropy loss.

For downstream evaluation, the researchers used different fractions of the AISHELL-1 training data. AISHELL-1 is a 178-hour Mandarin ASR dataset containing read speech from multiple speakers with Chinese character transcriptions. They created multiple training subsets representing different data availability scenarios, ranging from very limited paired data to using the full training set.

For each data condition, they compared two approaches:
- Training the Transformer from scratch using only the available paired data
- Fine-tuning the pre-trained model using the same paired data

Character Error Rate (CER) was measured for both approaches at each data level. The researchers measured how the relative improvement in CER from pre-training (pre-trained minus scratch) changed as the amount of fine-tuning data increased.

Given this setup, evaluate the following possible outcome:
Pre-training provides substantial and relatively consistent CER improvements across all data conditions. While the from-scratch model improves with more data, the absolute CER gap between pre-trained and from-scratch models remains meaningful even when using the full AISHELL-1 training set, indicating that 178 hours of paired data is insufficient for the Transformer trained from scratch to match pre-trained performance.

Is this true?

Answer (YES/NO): NO